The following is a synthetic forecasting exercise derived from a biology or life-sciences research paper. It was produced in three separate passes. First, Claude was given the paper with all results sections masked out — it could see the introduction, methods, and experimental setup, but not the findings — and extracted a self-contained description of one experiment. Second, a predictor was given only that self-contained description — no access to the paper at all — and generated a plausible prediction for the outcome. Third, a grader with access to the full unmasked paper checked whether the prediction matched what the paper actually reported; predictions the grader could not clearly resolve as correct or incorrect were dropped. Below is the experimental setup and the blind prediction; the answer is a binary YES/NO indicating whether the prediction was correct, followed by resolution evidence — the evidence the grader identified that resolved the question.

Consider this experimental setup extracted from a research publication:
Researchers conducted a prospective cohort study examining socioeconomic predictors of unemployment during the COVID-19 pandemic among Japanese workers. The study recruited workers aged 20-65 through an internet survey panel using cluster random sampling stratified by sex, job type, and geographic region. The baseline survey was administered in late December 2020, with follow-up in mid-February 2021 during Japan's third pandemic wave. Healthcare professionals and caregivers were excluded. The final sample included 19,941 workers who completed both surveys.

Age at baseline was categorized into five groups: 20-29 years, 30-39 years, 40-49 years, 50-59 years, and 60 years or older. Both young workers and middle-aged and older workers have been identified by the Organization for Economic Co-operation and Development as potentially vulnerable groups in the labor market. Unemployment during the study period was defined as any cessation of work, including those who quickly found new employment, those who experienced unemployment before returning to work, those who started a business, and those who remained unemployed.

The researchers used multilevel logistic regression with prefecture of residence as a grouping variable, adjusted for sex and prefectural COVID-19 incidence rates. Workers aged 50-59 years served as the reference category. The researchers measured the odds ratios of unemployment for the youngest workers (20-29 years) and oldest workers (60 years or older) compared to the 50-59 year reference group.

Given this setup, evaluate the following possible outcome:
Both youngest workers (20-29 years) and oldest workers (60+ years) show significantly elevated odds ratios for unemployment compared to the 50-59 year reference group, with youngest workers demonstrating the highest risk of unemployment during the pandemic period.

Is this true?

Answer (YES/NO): NO